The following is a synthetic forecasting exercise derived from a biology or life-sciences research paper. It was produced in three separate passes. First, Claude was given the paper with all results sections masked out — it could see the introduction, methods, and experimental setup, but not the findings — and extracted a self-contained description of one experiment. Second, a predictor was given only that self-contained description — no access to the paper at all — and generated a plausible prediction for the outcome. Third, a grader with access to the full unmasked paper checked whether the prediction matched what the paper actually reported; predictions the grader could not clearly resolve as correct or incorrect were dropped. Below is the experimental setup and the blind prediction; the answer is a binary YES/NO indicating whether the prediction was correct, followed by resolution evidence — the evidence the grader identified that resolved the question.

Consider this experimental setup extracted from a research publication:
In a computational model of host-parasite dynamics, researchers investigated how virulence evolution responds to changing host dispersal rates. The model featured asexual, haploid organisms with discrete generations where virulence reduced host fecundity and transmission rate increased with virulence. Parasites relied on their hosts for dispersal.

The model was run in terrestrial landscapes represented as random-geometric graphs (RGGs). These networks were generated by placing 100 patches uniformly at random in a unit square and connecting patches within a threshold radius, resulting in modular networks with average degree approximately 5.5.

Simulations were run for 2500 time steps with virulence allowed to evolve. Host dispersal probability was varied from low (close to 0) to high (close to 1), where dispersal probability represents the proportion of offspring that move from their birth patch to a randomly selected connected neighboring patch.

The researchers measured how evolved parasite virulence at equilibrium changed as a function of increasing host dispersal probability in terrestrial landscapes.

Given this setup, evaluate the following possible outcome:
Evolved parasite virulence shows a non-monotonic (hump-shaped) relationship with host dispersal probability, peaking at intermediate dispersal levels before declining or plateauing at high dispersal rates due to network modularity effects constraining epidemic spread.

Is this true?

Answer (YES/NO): NO